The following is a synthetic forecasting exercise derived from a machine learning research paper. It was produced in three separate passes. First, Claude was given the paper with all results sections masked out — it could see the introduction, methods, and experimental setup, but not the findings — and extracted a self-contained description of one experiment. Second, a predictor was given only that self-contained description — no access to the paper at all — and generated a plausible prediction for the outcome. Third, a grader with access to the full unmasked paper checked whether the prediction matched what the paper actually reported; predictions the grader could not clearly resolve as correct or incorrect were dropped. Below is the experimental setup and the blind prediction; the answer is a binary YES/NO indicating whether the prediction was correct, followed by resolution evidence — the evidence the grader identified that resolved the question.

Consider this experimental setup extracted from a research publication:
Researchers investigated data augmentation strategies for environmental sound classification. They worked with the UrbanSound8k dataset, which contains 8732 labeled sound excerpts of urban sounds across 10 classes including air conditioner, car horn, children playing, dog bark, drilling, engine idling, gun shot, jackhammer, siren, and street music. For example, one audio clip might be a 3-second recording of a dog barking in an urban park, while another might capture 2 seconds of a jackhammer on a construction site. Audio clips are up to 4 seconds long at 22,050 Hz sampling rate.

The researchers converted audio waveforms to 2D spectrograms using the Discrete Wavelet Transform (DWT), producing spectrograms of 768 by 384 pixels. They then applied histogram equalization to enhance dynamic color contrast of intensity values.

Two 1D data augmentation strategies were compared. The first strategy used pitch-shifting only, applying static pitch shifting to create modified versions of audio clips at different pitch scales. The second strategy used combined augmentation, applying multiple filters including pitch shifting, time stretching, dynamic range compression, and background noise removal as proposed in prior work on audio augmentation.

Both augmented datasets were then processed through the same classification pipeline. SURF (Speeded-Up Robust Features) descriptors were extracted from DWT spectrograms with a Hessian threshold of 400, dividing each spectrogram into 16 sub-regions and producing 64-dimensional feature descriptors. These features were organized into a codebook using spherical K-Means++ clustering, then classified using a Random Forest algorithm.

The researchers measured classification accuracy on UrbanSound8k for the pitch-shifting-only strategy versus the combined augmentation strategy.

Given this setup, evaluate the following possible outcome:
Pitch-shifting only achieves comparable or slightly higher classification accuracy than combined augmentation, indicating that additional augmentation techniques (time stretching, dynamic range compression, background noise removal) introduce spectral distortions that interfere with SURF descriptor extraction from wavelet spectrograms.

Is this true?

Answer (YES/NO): YES